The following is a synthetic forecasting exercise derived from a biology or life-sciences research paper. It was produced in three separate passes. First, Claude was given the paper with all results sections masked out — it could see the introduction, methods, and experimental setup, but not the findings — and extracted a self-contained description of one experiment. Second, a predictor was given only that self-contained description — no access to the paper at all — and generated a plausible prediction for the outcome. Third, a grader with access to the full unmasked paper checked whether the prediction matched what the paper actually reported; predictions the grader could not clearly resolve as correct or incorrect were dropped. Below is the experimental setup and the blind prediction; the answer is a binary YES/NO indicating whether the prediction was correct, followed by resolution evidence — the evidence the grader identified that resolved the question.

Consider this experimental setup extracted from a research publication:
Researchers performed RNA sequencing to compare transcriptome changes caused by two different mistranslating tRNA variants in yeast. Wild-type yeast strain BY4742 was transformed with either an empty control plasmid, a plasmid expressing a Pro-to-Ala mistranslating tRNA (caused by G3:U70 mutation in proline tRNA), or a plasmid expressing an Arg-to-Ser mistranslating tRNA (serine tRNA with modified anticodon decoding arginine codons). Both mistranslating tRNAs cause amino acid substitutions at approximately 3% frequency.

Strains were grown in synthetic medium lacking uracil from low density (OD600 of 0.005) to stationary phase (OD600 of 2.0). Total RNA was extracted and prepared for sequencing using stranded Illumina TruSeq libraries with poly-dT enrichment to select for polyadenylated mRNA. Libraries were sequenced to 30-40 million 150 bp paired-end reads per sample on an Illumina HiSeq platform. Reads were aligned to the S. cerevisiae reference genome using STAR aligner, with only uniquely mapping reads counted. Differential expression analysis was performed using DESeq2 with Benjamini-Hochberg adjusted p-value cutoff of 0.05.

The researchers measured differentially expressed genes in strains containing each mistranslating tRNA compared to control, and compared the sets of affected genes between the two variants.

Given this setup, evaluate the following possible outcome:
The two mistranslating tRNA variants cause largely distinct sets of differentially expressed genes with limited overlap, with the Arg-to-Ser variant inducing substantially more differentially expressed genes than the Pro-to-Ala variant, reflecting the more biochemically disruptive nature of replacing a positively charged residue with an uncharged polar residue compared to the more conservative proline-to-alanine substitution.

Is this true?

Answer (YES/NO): YES